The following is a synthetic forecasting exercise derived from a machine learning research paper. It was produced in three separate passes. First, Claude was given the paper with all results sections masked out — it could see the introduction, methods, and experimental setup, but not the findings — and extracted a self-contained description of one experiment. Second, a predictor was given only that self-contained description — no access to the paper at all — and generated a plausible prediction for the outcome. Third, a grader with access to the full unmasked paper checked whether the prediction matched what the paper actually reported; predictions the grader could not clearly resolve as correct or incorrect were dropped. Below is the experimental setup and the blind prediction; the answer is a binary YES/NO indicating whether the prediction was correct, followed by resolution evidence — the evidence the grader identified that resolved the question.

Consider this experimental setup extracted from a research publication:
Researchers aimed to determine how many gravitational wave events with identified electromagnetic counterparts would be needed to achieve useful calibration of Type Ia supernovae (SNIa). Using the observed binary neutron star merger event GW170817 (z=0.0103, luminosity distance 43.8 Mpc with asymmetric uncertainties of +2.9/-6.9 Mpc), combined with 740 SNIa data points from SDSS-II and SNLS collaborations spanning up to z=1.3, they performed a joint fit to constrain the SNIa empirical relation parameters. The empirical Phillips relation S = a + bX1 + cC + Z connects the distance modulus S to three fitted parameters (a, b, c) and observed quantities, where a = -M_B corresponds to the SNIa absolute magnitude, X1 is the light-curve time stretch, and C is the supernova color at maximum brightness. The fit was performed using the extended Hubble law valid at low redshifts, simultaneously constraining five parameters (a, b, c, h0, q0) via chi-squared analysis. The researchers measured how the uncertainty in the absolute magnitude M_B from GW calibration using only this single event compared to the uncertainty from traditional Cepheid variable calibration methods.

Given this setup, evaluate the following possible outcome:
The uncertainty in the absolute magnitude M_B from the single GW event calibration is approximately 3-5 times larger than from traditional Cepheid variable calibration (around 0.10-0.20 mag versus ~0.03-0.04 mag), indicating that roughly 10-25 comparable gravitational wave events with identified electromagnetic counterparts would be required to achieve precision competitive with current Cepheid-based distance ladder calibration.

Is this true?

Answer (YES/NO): NO